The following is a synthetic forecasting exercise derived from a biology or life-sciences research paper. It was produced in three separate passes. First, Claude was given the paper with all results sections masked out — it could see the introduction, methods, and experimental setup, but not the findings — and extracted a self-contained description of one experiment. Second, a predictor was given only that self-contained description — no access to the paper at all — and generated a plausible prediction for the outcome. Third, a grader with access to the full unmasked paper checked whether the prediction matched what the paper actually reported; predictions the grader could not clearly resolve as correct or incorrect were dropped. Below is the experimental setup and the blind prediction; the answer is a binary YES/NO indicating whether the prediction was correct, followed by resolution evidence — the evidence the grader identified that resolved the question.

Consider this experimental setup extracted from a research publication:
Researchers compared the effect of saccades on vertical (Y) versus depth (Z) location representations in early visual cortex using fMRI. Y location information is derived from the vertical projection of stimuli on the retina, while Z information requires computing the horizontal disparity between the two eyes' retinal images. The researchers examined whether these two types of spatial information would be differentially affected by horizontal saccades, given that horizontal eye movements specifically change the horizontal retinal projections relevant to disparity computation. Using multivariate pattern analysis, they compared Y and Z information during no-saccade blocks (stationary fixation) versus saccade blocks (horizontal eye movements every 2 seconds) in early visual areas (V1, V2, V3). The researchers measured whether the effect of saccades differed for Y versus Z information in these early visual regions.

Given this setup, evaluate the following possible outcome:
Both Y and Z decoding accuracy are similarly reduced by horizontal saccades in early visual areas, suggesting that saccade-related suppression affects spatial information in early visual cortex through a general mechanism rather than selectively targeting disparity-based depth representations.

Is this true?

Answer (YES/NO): NO